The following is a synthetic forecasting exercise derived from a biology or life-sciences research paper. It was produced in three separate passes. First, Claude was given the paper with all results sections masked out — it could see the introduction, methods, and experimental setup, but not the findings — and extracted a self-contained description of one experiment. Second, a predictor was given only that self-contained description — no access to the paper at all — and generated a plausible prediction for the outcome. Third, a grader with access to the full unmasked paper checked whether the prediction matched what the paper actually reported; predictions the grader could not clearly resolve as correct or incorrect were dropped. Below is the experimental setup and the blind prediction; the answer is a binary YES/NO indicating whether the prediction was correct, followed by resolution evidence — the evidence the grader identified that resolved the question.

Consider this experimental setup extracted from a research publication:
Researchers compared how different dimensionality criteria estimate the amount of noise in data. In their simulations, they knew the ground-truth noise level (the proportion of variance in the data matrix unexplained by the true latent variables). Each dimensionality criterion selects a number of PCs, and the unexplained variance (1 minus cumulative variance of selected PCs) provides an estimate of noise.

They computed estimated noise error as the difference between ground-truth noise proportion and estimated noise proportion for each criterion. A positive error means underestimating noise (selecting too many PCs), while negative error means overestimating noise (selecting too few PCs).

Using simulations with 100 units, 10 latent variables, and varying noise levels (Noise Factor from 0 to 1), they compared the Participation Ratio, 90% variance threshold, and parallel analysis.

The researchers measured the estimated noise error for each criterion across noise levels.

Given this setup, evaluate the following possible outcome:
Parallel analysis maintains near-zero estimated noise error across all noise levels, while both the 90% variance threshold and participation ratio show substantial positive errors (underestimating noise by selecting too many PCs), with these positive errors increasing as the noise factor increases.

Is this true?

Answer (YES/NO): NO